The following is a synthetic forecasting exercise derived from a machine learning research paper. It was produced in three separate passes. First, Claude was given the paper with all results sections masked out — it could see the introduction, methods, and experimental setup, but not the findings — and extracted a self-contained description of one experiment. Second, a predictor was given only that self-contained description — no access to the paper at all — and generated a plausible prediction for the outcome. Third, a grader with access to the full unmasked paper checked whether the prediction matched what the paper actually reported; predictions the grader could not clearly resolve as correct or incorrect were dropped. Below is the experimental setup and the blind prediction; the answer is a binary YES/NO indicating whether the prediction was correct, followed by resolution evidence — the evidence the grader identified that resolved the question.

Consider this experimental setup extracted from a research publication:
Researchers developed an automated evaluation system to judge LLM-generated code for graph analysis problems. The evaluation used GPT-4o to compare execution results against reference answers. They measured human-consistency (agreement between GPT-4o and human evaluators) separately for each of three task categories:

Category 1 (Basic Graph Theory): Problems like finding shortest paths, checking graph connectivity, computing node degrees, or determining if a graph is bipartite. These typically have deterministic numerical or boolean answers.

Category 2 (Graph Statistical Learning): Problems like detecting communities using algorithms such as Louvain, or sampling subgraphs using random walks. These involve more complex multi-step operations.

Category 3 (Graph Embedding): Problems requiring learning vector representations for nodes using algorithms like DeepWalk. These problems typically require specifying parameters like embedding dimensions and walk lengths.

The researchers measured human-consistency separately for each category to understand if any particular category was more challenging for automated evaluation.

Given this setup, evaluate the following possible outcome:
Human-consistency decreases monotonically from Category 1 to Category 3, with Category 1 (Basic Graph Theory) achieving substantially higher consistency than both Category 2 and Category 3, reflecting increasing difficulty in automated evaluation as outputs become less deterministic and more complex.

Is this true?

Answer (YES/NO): NO